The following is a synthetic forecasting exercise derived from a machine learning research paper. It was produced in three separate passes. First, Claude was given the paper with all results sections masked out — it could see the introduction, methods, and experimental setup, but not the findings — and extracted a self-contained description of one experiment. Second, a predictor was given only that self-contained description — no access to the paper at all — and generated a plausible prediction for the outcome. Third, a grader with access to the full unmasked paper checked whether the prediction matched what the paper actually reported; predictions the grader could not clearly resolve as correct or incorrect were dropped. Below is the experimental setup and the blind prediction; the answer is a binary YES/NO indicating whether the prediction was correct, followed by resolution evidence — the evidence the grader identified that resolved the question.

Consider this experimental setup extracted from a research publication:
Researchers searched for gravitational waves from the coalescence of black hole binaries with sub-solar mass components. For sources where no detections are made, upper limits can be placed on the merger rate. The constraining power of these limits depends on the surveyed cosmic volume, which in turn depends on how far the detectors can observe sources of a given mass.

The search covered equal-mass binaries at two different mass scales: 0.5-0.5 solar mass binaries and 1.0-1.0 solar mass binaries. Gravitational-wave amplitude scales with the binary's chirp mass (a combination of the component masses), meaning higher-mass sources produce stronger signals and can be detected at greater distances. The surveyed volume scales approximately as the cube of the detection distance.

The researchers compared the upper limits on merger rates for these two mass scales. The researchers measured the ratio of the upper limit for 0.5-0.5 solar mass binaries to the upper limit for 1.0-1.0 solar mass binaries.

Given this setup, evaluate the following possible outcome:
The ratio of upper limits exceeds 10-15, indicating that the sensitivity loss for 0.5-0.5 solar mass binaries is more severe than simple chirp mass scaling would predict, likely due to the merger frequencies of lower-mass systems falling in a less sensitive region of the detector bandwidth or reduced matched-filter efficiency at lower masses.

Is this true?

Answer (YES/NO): NO